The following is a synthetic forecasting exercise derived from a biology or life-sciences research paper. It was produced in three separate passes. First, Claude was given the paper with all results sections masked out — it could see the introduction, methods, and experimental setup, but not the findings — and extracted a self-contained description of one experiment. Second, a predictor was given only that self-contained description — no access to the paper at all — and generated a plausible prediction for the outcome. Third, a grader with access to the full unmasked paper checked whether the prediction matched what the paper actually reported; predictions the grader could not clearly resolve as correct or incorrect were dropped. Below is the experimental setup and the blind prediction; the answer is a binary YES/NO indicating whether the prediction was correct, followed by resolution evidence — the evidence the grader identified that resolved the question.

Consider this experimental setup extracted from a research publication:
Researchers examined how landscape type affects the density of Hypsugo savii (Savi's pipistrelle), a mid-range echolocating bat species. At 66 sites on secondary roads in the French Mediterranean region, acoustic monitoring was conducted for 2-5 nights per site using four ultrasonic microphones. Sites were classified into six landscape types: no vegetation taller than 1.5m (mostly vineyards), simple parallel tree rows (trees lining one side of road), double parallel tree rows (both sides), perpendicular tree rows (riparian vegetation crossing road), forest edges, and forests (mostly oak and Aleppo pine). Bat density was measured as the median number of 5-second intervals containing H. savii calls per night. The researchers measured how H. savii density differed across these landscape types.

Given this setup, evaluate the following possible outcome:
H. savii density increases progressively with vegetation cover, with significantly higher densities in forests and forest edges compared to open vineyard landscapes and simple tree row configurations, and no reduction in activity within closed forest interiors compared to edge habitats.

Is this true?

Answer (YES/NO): NO